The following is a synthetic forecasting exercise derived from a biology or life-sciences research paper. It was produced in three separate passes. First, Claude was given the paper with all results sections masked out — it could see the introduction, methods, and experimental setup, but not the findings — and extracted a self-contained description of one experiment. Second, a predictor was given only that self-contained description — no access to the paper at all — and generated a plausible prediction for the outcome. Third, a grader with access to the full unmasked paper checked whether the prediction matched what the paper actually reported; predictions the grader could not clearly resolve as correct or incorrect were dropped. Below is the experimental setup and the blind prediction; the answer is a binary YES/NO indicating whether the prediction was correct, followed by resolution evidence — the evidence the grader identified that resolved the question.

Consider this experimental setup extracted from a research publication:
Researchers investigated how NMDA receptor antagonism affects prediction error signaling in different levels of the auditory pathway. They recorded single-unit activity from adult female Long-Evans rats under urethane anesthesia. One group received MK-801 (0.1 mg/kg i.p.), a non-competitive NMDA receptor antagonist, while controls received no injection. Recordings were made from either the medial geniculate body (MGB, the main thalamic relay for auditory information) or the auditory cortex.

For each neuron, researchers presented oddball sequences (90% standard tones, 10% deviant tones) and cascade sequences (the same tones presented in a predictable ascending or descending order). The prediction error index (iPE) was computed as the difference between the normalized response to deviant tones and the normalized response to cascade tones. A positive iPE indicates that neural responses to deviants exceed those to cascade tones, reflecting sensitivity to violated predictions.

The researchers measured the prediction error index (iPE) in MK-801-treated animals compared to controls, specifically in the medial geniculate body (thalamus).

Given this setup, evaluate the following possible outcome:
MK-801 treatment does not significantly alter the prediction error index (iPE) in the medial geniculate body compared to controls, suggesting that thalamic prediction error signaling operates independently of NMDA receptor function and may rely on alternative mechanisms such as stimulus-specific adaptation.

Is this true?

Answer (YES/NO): NO